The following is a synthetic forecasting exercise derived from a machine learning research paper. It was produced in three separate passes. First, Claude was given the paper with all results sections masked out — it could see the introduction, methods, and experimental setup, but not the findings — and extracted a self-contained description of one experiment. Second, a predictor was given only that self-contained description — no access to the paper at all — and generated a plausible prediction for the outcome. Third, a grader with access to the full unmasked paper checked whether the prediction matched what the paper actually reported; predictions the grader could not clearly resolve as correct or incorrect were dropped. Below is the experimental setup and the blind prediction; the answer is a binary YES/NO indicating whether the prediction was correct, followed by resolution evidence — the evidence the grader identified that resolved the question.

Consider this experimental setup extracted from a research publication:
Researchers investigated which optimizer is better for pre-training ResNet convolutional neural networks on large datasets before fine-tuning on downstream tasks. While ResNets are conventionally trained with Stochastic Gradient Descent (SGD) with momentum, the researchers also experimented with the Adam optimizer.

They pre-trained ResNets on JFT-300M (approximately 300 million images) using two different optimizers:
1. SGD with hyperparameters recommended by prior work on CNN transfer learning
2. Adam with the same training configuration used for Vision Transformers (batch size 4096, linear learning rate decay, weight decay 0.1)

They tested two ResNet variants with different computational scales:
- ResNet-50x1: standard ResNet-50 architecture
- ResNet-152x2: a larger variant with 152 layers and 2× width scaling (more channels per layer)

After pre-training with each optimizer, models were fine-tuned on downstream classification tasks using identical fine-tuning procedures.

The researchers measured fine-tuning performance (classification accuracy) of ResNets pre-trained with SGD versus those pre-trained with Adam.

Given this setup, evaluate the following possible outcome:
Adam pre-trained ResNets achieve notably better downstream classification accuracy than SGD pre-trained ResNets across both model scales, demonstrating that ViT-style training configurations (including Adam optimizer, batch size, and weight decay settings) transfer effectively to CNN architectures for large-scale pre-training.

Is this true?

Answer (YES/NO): NO